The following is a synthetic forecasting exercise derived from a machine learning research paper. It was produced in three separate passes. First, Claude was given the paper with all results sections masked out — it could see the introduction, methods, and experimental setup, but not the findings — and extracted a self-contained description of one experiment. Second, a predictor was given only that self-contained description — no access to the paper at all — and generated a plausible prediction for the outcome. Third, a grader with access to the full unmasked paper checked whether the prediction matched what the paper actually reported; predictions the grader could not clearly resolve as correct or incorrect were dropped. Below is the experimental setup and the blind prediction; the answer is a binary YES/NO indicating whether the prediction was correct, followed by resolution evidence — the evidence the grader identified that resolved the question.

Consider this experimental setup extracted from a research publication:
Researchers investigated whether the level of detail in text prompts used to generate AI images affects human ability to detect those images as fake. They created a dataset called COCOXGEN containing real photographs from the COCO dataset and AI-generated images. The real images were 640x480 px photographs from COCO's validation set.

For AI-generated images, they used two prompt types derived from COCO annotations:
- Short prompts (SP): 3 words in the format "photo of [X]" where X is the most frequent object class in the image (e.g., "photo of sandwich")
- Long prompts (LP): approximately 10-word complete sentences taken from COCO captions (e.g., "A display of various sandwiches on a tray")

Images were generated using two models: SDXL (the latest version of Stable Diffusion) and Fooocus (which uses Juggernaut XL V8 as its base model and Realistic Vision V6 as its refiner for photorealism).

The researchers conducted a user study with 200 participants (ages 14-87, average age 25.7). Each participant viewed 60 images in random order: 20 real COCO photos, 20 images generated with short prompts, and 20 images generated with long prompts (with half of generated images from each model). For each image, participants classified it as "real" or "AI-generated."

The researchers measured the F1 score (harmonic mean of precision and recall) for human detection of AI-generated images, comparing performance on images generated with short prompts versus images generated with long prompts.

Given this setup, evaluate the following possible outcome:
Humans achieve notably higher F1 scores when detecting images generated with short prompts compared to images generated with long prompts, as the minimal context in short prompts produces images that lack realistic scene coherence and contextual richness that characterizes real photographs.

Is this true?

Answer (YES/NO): NO